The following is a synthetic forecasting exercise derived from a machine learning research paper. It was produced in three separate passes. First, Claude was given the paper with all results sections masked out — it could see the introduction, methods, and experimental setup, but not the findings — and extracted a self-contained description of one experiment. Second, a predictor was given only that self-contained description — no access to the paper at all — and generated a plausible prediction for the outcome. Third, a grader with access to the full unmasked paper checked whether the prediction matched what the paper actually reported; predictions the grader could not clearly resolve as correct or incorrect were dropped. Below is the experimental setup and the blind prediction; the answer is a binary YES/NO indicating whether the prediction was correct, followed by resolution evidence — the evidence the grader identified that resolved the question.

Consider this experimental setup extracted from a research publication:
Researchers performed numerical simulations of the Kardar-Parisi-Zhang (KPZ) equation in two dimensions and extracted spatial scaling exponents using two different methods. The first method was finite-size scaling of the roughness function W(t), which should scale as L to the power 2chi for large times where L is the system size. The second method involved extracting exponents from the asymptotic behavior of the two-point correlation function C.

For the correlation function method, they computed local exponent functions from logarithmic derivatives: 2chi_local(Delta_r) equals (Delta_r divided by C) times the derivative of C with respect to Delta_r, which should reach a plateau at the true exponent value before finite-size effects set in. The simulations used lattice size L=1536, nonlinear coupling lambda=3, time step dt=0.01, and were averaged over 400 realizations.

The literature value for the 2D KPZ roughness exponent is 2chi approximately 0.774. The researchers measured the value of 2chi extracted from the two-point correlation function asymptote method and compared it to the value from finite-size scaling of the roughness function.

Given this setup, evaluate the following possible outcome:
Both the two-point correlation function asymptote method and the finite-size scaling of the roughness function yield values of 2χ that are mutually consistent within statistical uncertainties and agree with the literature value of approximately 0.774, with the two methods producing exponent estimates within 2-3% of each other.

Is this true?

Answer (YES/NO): NO